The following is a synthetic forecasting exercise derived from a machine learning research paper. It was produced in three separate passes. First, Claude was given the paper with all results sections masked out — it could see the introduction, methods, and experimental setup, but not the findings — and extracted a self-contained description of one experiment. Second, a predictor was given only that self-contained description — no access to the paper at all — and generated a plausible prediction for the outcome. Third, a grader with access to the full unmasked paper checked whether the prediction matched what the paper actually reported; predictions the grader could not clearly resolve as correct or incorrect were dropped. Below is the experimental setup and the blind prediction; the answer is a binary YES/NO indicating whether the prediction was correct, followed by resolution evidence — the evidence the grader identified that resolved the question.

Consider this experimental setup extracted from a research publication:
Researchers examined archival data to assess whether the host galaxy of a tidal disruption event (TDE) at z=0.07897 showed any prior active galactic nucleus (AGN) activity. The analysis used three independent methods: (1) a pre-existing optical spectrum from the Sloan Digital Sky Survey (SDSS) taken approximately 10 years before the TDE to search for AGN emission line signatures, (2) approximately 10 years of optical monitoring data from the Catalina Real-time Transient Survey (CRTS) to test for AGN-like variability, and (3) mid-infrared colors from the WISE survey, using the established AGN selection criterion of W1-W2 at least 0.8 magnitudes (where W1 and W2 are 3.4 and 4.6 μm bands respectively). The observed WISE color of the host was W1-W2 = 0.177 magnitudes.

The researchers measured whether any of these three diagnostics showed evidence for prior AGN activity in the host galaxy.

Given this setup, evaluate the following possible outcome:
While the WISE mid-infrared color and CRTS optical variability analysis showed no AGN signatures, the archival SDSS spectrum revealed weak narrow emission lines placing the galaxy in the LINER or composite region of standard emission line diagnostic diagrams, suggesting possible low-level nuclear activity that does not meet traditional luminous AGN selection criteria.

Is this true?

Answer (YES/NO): NO